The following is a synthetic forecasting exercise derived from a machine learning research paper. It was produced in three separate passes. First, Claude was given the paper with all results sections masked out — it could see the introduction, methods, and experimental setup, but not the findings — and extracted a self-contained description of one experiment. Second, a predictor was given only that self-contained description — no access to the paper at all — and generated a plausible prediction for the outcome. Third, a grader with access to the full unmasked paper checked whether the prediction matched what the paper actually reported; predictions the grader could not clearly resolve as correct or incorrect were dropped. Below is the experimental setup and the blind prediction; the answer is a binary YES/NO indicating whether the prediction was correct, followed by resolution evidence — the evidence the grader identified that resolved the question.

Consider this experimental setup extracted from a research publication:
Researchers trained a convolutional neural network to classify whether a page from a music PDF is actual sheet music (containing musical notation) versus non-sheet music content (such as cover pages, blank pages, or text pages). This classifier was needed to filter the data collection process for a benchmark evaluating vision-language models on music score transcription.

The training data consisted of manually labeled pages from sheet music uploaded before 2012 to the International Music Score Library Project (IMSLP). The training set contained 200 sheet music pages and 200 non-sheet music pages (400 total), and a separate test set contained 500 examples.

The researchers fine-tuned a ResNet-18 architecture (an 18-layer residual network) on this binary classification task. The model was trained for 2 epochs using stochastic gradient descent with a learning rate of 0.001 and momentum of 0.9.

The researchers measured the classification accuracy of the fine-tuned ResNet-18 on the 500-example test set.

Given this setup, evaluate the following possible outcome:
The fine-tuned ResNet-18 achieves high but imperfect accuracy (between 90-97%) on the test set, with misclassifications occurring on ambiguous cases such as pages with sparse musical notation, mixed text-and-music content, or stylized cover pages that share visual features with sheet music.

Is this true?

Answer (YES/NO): NO